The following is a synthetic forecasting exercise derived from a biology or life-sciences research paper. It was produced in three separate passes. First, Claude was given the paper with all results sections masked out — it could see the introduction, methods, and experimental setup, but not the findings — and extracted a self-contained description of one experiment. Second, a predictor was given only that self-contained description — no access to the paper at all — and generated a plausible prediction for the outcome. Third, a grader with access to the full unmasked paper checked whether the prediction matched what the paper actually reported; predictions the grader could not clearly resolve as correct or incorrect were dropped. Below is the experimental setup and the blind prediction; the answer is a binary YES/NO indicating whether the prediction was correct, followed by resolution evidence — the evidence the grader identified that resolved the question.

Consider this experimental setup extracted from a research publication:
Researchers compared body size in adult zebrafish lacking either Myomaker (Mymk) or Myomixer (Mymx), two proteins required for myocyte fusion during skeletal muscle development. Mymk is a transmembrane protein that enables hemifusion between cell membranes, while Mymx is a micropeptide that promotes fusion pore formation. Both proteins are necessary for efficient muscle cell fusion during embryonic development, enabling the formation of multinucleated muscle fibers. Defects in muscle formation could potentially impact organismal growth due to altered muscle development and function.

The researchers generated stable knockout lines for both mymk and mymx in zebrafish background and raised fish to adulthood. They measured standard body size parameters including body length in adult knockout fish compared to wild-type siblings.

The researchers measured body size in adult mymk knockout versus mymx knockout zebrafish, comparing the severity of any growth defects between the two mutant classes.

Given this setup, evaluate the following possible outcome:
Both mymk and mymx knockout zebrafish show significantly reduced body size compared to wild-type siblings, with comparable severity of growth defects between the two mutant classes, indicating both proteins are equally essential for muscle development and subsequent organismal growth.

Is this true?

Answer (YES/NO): NO